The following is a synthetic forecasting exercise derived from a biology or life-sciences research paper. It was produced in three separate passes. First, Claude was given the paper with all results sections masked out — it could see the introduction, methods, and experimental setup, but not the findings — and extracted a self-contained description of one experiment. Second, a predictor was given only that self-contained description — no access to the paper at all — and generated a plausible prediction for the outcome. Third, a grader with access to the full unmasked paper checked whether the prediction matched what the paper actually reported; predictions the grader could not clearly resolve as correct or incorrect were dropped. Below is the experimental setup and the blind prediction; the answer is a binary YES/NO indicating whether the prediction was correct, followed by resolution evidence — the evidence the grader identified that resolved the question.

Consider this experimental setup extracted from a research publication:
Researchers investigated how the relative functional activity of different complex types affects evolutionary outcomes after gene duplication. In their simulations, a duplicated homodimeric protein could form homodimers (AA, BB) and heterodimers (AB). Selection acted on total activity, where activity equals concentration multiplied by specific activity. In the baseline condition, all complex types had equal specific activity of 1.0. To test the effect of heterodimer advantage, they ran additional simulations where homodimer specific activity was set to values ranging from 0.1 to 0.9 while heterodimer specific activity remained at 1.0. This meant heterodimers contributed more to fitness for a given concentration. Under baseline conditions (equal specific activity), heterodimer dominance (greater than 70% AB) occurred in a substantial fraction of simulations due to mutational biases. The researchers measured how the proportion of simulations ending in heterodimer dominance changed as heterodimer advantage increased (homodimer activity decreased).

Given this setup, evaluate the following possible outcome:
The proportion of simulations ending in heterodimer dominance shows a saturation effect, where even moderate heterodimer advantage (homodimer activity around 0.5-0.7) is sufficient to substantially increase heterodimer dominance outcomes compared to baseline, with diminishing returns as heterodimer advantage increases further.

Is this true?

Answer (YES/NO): NO